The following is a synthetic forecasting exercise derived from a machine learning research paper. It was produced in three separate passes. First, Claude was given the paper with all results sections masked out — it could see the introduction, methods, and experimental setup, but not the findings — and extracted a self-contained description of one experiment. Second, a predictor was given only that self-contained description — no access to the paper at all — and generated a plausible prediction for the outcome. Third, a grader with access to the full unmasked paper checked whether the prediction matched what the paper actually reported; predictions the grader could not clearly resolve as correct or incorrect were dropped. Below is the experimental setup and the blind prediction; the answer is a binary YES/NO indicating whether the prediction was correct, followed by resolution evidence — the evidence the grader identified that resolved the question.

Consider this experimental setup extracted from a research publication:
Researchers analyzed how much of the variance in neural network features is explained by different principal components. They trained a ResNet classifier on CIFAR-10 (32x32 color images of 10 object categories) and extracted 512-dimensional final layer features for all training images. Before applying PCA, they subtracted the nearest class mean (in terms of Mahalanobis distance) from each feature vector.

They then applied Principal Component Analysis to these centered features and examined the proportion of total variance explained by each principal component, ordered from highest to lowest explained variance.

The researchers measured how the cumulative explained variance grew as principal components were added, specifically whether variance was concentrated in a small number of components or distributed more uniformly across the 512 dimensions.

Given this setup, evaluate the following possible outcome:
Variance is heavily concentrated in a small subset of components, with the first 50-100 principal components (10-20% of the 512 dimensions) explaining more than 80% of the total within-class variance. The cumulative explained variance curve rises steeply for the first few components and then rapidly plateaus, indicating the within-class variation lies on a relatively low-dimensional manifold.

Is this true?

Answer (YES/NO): YES